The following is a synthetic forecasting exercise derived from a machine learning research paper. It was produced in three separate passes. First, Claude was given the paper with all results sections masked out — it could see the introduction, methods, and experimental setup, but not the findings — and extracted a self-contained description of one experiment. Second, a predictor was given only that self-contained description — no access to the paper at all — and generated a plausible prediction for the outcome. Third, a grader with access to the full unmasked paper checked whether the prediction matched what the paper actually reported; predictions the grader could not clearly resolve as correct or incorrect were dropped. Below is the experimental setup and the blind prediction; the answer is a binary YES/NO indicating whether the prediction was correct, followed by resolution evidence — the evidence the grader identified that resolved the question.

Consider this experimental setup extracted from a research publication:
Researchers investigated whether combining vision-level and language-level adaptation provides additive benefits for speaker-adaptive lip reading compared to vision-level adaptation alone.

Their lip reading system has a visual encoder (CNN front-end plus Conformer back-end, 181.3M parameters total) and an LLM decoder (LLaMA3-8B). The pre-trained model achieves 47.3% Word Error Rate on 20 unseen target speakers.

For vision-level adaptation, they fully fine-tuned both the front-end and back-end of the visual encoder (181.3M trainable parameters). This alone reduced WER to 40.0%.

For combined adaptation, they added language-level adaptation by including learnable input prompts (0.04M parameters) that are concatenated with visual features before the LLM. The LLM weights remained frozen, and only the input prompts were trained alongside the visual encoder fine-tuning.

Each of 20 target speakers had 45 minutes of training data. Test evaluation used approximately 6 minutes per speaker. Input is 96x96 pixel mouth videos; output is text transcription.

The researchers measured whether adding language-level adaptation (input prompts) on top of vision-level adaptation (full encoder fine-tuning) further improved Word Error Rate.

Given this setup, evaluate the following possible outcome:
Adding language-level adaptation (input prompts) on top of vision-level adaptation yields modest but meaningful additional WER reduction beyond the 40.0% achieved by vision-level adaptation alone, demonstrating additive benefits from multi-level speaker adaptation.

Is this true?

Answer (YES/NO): YES